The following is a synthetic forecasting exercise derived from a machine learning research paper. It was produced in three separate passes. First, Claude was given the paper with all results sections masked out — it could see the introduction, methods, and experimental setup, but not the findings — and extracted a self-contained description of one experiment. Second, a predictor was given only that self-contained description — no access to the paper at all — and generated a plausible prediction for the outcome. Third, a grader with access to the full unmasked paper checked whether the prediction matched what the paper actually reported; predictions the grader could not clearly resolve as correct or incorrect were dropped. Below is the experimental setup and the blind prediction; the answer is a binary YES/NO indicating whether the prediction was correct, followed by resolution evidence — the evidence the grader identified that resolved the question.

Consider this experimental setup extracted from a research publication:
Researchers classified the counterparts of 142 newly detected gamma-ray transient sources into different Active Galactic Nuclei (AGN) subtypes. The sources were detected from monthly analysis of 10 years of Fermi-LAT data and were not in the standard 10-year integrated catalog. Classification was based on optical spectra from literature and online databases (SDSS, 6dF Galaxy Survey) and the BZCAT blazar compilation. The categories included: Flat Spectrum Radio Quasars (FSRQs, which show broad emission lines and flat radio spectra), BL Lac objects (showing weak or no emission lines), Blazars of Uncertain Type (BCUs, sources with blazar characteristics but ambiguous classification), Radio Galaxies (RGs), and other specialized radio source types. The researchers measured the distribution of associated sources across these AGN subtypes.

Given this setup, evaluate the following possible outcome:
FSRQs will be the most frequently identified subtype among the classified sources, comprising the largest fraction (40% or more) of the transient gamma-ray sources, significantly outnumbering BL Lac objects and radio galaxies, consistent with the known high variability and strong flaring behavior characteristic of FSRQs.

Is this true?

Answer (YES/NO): NO